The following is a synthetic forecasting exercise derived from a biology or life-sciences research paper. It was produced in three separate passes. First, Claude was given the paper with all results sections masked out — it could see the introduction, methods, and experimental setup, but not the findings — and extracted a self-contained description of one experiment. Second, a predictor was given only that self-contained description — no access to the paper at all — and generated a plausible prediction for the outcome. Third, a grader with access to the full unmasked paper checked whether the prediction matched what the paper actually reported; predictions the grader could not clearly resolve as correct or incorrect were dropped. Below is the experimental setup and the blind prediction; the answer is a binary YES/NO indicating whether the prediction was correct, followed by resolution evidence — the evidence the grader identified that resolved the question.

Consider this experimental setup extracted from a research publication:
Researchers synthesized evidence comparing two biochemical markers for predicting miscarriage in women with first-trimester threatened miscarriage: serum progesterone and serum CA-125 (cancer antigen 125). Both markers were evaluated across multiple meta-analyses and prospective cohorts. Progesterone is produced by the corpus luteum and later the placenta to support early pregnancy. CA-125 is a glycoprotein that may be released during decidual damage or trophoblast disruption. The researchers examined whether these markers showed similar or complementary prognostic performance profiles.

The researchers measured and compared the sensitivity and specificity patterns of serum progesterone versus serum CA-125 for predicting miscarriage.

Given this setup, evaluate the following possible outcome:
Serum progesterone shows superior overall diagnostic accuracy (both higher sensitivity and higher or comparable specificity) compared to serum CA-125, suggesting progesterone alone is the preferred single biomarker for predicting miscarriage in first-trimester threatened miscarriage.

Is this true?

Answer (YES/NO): NO